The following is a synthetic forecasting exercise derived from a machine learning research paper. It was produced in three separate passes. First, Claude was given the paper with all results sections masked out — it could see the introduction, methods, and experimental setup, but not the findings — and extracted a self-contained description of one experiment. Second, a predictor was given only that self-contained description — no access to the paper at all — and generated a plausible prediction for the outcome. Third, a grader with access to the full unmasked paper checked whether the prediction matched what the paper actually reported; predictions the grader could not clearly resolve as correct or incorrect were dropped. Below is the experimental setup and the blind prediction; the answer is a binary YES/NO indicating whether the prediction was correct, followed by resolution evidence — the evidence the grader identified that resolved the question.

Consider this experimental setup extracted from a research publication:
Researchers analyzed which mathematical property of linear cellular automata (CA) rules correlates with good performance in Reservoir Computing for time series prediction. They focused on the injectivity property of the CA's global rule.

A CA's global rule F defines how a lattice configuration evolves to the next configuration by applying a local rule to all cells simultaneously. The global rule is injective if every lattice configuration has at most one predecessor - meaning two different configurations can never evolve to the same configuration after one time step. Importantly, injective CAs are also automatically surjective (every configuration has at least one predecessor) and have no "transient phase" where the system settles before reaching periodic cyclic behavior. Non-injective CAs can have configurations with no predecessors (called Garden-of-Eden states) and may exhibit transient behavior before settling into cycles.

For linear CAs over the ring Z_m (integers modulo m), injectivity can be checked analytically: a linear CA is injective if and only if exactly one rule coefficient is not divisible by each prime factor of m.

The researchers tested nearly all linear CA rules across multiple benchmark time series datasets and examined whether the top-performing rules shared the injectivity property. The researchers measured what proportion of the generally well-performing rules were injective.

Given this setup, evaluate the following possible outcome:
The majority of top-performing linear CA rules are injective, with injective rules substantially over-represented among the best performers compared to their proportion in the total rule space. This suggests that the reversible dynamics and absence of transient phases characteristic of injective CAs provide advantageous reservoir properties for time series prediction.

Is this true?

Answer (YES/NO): YES